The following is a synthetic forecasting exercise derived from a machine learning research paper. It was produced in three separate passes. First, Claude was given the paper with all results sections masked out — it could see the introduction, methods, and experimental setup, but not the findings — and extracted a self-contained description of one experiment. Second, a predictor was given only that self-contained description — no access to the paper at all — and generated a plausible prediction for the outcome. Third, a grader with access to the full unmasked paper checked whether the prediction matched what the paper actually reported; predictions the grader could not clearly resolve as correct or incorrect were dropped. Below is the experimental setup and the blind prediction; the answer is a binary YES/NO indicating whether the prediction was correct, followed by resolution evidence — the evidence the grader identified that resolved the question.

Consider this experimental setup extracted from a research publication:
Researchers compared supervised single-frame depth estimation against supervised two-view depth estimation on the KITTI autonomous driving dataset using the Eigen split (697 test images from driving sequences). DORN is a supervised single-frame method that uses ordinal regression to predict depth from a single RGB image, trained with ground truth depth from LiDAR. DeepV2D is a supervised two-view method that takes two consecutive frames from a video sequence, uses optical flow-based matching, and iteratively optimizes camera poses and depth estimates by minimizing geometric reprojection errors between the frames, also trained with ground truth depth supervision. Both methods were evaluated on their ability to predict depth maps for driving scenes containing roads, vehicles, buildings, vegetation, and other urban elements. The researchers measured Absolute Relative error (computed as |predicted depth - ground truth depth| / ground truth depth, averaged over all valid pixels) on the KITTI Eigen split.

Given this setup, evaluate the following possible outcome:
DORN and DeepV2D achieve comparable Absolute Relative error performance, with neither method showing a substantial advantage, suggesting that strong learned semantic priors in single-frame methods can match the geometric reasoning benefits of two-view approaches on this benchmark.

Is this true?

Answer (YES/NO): NO